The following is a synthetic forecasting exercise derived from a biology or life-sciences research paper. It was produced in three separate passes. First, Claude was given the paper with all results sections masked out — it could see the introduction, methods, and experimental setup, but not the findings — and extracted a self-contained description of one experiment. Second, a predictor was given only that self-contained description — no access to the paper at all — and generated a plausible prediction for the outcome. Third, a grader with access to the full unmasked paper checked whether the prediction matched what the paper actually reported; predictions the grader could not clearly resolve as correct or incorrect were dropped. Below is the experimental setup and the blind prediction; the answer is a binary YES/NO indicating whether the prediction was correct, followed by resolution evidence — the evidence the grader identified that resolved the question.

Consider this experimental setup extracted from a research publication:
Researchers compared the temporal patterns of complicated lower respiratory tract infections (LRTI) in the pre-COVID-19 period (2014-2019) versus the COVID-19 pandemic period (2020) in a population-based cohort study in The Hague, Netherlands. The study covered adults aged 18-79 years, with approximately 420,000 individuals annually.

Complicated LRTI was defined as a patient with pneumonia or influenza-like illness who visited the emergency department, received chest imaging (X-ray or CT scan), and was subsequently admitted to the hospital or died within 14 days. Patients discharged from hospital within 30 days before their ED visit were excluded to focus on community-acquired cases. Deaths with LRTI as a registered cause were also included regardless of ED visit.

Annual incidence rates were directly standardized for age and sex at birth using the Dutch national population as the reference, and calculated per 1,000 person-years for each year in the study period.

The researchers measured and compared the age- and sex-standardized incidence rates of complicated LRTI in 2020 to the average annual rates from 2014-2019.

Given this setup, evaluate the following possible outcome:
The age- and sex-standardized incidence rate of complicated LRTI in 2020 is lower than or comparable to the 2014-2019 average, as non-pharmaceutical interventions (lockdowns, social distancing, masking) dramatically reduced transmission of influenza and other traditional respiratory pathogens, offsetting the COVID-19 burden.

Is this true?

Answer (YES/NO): NO